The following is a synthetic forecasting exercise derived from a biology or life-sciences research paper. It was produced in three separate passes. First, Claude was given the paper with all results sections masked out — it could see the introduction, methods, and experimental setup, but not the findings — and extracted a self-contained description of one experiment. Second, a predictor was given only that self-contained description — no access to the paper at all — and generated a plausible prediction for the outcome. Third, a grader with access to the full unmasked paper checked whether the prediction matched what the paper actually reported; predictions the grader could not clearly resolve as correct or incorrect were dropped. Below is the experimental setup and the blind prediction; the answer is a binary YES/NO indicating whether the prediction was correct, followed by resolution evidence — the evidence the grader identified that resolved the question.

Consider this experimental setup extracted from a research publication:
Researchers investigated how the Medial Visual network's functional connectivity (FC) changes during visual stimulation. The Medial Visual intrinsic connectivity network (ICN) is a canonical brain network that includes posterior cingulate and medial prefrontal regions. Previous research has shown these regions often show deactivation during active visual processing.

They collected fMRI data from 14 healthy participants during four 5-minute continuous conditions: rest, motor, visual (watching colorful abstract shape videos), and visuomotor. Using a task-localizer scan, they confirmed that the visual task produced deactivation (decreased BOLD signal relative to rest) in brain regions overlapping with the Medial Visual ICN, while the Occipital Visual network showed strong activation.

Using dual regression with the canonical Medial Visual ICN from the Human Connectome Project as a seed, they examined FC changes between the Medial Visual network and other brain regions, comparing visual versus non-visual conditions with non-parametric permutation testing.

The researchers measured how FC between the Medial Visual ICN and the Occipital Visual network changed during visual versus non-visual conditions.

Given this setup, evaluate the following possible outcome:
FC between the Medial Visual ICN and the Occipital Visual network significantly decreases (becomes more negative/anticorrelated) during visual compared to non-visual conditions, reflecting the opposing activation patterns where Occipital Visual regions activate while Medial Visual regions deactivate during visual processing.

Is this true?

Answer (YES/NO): YES